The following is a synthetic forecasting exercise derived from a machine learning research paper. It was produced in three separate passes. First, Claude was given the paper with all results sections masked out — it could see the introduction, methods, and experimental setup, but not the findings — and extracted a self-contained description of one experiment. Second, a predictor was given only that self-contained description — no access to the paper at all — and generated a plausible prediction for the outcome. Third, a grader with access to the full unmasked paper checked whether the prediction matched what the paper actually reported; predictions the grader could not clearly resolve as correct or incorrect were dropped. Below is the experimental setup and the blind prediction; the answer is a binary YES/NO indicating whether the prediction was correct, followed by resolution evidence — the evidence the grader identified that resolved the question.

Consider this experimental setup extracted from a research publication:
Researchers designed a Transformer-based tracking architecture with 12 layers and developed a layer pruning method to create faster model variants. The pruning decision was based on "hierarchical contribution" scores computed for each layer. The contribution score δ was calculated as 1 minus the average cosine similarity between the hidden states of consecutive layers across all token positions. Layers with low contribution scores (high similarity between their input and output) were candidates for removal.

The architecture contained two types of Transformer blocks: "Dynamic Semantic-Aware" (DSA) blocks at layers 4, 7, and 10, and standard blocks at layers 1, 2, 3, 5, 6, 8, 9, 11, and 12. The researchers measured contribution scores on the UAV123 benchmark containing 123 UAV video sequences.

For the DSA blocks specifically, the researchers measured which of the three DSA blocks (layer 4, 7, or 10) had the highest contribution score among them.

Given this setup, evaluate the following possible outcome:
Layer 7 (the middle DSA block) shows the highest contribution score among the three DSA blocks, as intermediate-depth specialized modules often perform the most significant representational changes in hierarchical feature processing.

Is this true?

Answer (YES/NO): NO